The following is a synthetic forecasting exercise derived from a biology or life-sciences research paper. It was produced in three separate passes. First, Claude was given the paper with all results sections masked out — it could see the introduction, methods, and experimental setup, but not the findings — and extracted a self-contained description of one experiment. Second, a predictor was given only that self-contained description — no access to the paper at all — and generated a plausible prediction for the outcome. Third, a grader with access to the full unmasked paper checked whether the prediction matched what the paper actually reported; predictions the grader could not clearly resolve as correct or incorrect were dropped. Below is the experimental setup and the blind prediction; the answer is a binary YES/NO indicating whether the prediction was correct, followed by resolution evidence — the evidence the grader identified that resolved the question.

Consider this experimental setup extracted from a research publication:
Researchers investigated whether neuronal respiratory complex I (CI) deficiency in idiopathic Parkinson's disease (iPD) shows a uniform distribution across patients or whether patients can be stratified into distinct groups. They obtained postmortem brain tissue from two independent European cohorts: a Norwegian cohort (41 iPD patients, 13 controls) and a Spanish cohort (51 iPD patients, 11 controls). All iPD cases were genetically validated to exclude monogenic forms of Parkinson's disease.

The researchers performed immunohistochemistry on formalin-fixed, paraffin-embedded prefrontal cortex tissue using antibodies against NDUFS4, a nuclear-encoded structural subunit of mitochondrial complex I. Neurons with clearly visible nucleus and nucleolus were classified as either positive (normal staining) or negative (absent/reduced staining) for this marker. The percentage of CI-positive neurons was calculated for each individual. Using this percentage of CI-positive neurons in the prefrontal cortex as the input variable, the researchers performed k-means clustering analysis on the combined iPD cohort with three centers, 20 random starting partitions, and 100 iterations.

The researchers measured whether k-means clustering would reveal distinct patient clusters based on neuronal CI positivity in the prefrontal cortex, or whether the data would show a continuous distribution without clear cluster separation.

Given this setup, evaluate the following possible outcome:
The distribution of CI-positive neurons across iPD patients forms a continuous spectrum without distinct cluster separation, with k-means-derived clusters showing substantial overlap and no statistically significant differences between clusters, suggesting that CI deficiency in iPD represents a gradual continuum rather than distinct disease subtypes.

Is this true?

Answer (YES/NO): NO